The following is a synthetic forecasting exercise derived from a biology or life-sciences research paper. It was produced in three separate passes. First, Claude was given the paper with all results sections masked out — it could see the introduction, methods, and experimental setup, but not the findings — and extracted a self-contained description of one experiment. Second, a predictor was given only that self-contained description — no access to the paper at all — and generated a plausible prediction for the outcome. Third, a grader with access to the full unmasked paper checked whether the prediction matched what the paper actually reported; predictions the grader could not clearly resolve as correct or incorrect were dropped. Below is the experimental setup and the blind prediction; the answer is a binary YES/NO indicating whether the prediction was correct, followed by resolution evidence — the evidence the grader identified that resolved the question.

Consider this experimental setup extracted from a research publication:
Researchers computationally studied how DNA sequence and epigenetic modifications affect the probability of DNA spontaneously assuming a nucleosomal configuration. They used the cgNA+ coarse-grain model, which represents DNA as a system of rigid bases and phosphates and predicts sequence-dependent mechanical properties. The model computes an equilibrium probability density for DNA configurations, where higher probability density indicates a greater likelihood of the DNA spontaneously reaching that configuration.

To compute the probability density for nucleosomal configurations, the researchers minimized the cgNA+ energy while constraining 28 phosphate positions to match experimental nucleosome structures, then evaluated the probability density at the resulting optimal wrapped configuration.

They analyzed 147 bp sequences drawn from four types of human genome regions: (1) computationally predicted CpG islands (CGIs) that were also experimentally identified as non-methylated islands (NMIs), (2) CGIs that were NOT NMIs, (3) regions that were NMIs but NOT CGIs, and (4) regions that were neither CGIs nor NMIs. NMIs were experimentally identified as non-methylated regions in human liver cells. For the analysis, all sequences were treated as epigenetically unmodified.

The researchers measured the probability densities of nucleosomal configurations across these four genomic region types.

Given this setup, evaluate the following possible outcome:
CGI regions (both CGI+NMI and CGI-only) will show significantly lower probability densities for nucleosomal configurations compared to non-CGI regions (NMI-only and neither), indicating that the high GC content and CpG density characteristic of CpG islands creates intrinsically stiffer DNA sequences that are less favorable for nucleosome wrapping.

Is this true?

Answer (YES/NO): YES